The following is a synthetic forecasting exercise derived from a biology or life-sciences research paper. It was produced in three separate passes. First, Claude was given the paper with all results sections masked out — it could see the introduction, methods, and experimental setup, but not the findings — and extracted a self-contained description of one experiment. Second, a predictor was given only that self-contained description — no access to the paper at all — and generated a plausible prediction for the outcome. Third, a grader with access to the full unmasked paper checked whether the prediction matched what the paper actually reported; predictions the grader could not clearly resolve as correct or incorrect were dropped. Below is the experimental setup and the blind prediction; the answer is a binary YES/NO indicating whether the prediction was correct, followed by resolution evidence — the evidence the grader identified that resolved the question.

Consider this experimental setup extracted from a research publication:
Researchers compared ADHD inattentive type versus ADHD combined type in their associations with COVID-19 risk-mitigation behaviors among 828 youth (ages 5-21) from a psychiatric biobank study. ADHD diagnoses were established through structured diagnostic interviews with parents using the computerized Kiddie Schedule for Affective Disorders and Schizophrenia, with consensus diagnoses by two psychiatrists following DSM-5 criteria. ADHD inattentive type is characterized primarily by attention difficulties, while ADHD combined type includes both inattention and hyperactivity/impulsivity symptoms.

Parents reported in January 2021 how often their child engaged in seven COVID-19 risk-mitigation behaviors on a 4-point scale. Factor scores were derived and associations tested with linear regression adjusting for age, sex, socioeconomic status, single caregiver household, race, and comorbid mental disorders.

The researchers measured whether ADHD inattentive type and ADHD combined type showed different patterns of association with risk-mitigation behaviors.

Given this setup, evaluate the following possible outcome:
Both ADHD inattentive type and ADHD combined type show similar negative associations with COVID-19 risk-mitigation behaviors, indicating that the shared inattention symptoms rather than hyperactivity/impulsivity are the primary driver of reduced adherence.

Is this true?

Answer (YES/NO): NO